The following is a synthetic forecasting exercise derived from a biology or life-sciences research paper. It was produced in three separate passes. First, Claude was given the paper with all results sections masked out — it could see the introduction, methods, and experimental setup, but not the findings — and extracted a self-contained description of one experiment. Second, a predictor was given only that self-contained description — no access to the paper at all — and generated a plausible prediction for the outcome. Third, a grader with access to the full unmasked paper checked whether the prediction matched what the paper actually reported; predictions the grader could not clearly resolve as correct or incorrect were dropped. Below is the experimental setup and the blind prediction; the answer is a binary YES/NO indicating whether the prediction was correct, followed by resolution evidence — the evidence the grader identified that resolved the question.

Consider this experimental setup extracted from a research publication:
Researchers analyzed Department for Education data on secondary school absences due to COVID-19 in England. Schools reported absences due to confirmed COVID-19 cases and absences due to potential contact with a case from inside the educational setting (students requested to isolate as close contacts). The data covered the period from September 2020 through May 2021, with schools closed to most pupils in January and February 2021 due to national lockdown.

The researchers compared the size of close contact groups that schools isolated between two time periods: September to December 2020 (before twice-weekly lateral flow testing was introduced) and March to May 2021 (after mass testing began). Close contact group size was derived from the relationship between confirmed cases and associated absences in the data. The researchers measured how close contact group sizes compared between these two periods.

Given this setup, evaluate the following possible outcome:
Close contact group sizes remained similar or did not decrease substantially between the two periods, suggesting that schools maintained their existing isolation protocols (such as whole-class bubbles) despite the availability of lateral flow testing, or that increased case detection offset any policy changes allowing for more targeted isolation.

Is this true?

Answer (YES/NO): NO